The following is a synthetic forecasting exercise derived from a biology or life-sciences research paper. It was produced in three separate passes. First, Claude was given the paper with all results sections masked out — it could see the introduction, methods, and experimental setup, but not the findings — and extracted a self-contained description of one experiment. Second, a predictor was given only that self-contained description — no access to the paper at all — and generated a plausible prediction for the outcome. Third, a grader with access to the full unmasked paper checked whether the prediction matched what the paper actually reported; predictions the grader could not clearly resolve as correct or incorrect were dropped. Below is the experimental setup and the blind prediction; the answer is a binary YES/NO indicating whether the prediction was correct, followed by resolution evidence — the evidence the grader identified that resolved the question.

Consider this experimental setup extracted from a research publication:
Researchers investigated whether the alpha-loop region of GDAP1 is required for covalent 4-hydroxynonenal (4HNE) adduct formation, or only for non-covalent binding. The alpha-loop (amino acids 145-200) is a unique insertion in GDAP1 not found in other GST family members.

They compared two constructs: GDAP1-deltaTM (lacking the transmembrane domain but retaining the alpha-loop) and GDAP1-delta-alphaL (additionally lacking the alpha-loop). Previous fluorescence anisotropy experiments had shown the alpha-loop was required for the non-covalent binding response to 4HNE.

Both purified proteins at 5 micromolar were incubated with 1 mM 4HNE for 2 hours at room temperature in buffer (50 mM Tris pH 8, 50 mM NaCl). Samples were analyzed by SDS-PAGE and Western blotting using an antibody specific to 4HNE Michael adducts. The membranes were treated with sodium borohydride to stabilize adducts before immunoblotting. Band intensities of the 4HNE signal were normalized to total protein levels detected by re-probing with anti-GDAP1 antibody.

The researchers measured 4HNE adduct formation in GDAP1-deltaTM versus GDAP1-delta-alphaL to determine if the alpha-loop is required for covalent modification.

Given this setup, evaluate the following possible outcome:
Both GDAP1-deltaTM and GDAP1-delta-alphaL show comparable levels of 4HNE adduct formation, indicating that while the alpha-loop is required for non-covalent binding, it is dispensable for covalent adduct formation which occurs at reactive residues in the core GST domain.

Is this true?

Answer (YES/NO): NO